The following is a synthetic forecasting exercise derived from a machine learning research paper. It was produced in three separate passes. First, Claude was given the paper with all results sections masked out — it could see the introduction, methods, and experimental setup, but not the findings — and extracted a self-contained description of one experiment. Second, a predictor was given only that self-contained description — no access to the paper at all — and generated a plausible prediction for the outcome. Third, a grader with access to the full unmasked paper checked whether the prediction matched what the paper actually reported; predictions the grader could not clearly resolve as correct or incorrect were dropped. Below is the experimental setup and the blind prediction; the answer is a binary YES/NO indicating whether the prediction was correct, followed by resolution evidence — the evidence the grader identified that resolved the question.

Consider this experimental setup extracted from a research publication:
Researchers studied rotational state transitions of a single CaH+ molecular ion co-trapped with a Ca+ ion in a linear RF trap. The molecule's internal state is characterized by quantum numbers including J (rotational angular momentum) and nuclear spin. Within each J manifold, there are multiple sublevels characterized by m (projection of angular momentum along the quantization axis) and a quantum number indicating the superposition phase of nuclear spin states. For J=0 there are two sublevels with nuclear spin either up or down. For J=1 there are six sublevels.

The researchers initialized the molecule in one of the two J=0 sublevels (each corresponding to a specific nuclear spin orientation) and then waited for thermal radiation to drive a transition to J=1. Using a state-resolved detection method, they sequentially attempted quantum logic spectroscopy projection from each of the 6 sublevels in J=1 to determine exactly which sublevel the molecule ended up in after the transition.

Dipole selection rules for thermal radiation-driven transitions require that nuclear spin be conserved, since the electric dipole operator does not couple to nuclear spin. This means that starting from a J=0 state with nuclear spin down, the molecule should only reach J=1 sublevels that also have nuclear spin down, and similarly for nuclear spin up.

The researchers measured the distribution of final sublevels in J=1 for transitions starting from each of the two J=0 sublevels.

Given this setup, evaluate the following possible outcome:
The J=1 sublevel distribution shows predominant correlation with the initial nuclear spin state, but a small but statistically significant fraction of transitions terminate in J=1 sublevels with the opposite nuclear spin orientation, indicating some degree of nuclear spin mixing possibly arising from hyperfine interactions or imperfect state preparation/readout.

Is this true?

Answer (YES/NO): NO